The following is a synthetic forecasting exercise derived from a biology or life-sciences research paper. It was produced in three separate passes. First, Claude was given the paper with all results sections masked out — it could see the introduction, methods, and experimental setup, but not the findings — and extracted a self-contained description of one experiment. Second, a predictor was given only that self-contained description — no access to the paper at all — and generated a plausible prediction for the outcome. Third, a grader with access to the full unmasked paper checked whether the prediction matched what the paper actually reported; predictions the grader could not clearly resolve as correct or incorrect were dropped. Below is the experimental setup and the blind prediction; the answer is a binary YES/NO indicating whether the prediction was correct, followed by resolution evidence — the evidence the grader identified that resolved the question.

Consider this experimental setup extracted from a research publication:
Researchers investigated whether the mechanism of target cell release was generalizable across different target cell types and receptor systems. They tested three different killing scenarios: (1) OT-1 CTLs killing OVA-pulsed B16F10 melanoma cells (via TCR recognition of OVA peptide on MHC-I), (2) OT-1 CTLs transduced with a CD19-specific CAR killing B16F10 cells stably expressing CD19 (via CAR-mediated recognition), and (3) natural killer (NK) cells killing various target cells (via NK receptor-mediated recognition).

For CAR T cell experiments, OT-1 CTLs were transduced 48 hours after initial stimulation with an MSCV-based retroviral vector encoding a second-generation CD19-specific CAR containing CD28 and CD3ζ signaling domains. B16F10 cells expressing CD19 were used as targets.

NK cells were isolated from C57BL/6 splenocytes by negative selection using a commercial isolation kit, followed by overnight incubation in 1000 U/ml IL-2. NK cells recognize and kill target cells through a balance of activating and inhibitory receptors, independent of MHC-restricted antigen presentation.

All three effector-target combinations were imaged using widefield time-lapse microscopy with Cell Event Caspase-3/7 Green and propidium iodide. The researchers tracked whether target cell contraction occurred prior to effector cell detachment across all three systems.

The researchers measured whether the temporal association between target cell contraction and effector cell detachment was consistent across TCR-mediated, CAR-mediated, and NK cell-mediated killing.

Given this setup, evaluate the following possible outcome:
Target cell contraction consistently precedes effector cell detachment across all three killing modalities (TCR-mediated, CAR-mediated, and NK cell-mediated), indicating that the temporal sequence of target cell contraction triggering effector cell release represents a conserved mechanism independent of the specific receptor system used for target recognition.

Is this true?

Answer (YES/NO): YES